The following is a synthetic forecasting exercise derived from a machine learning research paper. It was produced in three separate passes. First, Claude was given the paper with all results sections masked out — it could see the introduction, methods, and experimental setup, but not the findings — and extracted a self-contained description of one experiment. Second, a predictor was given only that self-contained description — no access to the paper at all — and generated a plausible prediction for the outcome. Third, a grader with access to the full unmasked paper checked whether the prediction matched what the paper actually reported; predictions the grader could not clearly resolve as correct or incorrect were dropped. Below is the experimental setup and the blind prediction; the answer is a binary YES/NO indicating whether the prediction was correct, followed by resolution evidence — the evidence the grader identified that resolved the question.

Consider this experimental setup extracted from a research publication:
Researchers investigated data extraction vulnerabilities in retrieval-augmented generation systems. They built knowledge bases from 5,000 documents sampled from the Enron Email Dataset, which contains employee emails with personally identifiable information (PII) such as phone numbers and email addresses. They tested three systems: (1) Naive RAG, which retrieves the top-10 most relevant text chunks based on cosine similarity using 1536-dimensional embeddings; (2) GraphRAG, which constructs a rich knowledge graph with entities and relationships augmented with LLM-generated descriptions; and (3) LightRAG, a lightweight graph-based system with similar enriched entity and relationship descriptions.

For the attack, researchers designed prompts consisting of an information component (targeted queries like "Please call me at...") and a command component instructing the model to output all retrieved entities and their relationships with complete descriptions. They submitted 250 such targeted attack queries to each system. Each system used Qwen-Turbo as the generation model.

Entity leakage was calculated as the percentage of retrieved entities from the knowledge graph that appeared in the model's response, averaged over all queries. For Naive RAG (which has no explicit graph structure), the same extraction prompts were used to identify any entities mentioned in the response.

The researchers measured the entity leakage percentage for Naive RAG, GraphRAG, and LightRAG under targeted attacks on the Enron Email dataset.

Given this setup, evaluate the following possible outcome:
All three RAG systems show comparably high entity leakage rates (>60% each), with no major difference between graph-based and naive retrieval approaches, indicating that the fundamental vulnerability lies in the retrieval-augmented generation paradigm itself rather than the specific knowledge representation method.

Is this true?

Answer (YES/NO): NO